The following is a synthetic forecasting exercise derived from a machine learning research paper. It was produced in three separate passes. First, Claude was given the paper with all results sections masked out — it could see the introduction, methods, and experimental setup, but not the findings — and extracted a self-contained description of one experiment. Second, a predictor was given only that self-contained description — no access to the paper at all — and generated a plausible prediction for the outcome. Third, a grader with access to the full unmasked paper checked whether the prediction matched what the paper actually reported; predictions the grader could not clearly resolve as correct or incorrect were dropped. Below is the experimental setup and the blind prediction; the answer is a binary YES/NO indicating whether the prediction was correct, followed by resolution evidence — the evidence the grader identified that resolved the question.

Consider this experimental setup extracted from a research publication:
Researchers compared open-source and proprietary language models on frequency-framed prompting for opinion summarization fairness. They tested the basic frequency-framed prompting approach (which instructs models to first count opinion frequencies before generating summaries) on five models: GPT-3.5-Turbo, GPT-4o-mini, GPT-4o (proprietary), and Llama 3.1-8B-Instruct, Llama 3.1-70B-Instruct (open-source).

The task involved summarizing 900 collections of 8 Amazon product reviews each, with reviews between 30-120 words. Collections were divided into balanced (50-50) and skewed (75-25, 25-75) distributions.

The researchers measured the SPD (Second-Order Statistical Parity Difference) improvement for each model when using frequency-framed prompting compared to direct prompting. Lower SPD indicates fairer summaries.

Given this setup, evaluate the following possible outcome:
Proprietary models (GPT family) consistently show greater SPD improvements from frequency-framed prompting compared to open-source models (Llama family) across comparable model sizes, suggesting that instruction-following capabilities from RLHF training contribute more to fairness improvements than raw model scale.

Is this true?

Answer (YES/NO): NO